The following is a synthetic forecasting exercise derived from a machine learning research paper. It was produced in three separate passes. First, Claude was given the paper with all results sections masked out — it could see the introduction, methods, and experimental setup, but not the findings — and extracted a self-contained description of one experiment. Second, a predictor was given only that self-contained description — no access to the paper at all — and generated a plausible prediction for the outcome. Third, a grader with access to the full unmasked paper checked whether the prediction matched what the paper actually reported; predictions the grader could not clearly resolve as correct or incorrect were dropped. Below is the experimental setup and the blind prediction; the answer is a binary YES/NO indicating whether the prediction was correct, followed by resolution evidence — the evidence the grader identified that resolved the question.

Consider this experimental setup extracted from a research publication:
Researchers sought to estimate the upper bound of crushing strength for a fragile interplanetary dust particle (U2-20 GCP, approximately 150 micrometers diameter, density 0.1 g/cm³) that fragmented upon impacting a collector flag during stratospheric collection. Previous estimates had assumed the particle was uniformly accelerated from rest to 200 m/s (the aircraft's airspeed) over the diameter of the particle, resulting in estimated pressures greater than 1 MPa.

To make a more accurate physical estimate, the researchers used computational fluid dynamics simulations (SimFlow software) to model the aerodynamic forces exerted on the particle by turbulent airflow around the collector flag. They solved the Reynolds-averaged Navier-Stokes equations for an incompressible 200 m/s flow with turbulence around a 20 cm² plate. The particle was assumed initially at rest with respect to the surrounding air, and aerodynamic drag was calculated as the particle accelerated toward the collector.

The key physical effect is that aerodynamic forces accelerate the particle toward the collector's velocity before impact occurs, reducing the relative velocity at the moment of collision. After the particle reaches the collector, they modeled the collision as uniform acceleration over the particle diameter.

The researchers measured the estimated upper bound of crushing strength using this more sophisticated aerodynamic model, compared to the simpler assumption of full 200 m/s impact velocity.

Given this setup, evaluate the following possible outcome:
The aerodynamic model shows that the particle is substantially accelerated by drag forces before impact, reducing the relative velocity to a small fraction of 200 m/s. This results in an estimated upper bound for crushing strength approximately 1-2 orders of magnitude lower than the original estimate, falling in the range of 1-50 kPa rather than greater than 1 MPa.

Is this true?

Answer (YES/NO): YES